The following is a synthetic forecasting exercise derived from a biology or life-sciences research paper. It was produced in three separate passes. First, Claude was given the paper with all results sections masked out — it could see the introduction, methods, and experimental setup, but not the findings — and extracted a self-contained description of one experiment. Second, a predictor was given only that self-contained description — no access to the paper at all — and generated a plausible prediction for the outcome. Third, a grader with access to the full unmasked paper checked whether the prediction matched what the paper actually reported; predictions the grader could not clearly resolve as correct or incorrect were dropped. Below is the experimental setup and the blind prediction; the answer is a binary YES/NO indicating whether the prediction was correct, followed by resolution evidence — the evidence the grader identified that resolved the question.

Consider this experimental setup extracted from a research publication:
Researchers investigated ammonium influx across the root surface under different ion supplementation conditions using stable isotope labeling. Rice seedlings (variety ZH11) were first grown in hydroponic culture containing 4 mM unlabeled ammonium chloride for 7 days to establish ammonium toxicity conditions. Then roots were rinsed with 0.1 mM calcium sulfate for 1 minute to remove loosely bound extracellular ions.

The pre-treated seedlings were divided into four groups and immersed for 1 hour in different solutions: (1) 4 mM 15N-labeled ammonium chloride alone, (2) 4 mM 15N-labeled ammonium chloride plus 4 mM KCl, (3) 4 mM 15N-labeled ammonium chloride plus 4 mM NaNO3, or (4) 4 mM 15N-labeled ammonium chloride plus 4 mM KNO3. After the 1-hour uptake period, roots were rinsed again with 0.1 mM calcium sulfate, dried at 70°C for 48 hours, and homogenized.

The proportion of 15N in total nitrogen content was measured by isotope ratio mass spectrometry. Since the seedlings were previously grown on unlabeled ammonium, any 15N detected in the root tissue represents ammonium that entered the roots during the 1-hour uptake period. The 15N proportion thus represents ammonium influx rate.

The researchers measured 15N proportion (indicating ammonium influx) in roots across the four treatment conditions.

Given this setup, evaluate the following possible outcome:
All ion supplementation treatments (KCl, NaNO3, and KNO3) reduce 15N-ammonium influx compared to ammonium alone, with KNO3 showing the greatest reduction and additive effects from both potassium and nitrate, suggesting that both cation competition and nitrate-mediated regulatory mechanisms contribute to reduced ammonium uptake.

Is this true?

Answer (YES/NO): NO